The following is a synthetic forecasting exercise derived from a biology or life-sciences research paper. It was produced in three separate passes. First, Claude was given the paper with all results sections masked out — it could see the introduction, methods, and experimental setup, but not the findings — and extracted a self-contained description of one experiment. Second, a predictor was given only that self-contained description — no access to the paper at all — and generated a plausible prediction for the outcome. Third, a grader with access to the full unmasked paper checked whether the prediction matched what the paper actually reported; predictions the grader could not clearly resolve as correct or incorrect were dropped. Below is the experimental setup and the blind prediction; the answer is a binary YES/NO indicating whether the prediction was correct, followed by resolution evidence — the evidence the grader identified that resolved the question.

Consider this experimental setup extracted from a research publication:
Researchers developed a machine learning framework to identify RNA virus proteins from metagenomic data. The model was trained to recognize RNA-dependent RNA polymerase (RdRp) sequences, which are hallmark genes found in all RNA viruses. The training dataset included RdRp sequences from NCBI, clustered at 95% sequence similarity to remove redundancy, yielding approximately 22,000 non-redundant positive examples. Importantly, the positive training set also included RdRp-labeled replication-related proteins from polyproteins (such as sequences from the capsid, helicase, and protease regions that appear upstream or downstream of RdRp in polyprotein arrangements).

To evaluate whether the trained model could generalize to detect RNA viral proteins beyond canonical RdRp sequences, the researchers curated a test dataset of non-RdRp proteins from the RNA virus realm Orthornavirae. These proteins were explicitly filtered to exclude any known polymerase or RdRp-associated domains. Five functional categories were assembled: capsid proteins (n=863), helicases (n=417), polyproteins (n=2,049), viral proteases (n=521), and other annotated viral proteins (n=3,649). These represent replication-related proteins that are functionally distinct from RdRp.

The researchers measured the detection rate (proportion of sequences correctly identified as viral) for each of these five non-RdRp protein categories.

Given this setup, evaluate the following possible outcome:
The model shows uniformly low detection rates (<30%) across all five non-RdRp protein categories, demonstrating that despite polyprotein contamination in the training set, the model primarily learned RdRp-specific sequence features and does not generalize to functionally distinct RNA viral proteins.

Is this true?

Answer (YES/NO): NO